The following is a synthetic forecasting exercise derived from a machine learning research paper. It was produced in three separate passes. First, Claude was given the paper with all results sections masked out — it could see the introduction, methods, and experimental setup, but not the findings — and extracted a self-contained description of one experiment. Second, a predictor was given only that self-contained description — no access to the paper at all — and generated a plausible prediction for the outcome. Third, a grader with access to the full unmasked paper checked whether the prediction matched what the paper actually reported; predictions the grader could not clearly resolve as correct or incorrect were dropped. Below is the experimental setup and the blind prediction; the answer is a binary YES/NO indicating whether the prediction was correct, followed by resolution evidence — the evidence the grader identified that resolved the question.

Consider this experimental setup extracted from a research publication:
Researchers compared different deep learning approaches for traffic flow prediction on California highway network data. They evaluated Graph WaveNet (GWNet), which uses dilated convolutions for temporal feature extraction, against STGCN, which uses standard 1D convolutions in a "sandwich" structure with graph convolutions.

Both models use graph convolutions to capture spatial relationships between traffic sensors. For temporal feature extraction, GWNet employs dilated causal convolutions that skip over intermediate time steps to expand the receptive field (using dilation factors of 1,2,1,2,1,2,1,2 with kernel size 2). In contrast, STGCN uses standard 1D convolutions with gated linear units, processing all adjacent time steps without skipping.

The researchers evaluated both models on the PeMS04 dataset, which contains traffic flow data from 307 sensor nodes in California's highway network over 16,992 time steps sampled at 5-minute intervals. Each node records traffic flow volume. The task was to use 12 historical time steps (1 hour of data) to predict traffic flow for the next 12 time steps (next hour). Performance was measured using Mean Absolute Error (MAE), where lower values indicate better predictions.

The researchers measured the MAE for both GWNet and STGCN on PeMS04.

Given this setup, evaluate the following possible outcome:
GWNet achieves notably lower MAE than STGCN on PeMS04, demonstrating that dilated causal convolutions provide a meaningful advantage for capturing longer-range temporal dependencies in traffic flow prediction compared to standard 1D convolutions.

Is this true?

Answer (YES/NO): NO